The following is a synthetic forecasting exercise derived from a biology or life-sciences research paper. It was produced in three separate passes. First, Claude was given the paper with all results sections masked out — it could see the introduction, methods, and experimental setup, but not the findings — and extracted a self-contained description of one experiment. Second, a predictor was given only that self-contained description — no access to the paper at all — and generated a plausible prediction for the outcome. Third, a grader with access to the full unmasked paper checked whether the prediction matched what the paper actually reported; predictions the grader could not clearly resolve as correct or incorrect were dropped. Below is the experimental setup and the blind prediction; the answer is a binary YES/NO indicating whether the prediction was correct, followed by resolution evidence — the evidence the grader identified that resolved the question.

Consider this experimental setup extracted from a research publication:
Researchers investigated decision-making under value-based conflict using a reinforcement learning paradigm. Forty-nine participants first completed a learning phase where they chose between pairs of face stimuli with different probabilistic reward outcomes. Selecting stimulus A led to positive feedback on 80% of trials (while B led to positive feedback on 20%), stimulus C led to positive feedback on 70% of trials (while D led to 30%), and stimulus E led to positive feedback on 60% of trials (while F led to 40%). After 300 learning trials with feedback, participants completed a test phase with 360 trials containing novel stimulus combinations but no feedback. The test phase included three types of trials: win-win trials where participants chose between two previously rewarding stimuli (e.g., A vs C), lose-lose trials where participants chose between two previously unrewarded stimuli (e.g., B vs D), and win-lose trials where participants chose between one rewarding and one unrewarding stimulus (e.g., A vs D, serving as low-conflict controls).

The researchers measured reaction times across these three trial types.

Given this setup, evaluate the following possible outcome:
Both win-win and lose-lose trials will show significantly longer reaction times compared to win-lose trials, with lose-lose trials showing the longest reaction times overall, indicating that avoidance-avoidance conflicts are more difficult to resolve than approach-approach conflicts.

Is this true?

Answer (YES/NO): NO